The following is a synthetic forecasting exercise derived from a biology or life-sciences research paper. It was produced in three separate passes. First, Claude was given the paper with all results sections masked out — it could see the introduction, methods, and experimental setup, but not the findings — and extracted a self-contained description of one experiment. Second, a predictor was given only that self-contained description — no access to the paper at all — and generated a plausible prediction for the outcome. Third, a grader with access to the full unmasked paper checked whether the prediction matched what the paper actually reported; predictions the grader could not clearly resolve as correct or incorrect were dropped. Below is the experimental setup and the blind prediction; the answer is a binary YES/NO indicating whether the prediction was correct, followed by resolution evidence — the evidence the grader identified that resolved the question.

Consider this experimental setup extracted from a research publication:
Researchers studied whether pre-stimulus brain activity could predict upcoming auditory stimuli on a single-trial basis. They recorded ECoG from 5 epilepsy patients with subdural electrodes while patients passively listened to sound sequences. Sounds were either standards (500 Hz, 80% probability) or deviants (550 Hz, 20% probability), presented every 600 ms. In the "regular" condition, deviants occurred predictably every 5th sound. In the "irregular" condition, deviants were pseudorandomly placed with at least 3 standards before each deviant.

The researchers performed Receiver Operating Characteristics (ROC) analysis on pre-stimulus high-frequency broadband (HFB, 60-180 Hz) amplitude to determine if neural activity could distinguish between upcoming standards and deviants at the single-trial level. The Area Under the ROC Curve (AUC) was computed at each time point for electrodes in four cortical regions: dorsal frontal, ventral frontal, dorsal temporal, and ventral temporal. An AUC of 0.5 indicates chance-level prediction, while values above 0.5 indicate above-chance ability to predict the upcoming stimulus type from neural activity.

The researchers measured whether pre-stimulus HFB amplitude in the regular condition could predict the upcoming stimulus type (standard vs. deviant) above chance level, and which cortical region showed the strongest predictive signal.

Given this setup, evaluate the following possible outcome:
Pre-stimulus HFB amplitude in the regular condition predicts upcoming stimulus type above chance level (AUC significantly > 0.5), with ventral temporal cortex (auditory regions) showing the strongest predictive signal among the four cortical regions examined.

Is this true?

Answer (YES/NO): NO